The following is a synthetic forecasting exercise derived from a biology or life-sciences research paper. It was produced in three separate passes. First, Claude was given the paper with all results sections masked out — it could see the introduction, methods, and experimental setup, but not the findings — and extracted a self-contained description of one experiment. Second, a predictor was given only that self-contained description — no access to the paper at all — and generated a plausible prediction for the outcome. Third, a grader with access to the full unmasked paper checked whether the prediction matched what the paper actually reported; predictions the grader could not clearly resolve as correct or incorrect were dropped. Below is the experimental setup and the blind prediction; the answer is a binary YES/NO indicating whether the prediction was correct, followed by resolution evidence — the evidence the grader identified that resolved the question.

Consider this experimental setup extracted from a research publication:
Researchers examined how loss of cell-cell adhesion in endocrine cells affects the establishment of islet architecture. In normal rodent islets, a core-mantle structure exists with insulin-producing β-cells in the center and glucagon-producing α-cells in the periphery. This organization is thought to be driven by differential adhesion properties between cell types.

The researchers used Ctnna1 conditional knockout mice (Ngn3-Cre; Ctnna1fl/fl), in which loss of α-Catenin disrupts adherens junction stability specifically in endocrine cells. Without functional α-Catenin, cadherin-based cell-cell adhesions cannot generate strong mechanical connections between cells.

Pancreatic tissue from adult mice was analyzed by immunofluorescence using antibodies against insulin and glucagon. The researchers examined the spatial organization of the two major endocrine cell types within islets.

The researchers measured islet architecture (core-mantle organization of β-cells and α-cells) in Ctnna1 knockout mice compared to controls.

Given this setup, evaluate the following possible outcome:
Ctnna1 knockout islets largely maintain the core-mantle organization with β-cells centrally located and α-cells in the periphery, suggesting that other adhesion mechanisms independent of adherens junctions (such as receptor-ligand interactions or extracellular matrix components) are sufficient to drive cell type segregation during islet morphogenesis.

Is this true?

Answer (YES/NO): NO